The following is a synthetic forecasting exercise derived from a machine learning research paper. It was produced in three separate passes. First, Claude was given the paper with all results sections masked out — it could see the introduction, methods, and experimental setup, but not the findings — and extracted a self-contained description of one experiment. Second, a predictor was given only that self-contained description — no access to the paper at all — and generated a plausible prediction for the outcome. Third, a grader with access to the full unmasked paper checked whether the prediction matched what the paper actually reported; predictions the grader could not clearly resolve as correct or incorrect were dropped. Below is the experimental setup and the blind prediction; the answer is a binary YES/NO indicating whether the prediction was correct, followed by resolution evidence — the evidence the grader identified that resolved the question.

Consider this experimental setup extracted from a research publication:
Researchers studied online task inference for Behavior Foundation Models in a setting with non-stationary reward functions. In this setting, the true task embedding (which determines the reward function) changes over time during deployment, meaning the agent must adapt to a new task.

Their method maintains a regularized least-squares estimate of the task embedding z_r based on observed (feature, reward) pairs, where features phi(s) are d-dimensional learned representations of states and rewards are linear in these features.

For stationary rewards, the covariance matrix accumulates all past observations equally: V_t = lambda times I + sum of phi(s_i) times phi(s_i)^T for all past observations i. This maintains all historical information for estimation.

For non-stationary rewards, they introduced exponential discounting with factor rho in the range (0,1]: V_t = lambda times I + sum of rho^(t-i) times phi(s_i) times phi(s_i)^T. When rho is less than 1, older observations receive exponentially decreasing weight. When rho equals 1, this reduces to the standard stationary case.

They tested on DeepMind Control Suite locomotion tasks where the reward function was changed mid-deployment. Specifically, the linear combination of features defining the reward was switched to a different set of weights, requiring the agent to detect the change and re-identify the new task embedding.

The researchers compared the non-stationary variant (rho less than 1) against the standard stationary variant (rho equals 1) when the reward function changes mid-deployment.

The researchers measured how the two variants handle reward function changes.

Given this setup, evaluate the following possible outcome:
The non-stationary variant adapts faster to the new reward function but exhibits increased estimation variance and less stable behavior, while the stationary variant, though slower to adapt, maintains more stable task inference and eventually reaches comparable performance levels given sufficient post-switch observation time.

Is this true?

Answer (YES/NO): NO